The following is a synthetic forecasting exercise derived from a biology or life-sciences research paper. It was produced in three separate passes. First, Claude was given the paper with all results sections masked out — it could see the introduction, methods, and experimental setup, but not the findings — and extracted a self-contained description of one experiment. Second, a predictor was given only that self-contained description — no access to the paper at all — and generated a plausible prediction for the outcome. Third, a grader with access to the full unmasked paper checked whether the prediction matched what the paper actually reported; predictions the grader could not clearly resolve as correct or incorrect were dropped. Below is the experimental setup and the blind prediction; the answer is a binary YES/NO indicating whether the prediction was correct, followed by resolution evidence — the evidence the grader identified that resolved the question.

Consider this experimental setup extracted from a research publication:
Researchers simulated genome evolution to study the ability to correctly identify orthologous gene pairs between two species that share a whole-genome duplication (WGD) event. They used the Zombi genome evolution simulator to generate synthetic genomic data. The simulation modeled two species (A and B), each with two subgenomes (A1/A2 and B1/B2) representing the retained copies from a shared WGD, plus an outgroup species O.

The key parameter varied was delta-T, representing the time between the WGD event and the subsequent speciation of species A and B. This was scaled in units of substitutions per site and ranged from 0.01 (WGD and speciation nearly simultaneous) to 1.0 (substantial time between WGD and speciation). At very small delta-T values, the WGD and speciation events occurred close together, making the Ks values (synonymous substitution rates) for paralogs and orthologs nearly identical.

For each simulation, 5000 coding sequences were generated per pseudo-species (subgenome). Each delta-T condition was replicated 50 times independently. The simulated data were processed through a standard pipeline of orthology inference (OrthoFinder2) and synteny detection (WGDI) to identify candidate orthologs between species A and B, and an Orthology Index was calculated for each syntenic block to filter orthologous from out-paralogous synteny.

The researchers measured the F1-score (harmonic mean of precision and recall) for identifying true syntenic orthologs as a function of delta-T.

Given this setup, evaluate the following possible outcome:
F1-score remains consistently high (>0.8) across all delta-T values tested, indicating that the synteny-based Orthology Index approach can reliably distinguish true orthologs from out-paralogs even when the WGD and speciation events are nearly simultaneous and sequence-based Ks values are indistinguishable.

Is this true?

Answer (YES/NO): YES